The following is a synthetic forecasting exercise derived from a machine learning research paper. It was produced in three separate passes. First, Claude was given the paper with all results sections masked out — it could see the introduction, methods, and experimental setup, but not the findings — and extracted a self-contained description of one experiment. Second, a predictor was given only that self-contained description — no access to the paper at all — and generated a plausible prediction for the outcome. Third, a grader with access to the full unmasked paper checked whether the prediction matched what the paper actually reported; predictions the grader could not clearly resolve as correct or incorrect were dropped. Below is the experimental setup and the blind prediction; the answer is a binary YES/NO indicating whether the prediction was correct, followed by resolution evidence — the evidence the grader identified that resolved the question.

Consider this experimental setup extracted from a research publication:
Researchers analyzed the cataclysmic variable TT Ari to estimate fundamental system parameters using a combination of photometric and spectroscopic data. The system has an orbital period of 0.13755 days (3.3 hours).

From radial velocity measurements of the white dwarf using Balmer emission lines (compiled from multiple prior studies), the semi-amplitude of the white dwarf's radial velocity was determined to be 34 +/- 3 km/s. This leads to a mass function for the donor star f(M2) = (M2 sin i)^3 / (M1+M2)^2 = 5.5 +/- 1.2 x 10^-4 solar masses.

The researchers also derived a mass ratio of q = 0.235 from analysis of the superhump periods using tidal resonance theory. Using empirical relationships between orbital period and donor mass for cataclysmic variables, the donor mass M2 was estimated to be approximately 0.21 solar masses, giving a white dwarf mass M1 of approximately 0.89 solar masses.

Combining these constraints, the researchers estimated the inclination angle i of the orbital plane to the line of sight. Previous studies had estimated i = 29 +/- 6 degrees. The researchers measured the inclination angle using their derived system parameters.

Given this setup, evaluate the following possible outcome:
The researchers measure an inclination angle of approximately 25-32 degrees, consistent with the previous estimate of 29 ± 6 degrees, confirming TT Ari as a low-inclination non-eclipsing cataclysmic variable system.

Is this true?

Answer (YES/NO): NO